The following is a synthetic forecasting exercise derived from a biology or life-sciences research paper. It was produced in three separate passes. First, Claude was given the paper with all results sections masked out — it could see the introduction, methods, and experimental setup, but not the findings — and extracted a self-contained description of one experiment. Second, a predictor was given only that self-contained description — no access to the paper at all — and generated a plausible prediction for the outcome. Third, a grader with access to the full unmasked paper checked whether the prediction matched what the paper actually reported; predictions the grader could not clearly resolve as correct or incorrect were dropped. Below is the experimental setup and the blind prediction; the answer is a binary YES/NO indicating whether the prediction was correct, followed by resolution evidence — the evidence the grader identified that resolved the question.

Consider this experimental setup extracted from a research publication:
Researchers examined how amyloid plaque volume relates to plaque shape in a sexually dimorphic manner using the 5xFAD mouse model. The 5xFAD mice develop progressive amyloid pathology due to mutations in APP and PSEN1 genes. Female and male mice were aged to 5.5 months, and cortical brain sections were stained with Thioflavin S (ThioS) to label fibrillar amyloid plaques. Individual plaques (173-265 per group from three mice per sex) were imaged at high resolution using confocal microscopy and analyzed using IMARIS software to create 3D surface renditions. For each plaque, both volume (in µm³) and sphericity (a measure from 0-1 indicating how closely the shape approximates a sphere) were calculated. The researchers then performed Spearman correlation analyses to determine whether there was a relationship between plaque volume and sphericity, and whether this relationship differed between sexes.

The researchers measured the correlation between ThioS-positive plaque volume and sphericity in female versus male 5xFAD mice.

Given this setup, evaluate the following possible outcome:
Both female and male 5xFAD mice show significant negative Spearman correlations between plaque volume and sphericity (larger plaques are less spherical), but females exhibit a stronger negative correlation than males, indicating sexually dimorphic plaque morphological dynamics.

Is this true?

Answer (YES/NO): NO